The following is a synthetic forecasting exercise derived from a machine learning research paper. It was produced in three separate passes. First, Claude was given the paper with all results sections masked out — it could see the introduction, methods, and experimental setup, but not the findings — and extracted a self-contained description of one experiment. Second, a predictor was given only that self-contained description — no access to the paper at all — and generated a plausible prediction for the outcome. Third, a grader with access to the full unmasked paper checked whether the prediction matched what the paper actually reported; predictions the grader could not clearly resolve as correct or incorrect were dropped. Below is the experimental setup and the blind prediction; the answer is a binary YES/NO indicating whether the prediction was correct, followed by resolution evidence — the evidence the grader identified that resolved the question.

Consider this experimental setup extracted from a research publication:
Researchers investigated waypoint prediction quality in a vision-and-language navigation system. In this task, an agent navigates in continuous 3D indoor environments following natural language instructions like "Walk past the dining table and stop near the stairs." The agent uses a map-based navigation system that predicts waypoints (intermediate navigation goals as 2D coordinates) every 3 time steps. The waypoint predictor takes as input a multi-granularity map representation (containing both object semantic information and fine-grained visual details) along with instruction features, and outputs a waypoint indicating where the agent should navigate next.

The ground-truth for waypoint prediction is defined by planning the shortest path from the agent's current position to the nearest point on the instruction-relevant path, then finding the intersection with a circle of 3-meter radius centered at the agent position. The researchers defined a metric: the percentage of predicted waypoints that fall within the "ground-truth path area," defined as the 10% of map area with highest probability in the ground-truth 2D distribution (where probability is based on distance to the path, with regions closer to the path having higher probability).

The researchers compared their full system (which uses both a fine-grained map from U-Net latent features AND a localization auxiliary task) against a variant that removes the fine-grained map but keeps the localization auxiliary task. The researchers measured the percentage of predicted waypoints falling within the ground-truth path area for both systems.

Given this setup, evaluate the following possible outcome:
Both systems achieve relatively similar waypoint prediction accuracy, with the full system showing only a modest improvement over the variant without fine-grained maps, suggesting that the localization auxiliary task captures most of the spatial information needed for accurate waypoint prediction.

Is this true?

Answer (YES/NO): YES